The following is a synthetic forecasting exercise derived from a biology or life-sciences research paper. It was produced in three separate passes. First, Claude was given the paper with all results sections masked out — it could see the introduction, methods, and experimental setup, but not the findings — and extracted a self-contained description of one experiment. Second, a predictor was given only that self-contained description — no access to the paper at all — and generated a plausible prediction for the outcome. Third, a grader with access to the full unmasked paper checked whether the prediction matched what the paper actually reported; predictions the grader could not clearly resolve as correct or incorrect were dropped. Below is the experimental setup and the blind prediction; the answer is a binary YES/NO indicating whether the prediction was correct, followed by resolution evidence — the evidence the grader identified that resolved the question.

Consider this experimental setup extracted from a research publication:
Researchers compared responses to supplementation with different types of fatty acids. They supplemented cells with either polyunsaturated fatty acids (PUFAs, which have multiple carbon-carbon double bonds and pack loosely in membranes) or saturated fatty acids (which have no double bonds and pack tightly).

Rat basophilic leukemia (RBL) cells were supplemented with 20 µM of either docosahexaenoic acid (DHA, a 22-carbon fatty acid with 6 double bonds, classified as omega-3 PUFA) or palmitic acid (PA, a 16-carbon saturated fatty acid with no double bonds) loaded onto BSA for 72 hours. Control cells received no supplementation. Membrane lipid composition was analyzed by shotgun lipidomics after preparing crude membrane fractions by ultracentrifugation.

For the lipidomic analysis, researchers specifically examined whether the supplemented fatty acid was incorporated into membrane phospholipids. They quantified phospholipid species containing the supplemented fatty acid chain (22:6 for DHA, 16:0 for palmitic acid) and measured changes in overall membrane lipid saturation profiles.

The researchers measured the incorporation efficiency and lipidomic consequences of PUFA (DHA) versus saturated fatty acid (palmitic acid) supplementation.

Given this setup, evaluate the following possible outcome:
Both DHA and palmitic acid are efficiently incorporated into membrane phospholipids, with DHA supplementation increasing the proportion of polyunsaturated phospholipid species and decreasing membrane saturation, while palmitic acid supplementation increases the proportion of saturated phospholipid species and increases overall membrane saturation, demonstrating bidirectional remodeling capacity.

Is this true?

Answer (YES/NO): NO